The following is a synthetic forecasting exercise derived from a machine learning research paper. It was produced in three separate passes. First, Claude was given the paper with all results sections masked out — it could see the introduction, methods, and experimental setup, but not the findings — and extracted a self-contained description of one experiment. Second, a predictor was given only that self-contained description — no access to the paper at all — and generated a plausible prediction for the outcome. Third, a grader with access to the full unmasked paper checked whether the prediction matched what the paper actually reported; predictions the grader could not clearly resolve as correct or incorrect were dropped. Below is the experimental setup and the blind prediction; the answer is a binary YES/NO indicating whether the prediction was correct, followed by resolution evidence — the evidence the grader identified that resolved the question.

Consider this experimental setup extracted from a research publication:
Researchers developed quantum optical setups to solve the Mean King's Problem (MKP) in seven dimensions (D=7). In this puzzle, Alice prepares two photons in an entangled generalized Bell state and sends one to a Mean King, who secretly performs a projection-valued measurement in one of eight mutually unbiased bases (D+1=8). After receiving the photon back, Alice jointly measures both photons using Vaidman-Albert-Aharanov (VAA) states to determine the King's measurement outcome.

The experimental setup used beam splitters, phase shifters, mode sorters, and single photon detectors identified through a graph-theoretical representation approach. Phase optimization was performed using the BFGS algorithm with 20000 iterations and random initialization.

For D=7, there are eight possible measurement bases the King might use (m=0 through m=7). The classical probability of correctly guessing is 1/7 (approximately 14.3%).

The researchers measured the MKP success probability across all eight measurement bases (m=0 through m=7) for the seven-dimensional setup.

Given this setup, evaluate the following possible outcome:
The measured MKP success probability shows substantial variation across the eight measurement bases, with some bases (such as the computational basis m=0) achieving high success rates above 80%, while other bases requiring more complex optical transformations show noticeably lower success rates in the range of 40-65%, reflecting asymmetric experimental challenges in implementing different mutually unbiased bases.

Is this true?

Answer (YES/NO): NO